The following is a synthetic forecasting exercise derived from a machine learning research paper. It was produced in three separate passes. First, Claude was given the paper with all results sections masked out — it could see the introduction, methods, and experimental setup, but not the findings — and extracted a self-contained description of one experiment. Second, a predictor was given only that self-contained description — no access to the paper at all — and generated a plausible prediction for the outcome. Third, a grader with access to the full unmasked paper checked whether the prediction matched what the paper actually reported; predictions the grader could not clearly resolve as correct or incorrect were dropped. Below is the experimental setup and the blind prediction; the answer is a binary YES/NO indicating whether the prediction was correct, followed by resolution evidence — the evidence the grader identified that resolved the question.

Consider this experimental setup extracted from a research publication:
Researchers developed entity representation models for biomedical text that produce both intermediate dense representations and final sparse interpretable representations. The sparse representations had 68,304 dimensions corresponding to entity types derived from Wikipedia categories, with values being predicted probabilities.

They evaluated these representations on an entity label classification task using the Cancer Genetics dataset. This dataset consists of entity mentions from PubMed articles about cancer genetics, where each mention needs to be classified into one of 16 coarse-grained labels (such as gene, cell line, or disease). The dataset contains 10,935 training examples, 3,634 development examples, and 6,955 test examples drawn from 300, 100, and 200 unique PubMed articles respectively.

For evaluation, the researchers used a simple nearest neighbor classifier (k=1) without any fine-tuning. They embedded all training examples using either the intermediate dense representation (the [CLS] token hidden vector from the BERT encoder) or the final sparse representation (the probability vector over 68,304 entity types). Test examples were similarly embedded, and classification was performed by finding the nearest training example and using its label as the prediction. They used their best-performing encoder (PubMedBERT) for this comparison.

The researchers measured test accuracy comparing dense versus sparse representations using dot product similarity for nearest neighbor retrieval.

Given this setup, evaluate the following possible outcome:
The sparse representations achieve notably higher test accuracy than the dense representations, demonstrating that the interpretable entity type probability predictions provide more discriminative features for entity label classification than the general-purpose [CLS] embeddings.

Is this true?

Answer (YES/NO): NO